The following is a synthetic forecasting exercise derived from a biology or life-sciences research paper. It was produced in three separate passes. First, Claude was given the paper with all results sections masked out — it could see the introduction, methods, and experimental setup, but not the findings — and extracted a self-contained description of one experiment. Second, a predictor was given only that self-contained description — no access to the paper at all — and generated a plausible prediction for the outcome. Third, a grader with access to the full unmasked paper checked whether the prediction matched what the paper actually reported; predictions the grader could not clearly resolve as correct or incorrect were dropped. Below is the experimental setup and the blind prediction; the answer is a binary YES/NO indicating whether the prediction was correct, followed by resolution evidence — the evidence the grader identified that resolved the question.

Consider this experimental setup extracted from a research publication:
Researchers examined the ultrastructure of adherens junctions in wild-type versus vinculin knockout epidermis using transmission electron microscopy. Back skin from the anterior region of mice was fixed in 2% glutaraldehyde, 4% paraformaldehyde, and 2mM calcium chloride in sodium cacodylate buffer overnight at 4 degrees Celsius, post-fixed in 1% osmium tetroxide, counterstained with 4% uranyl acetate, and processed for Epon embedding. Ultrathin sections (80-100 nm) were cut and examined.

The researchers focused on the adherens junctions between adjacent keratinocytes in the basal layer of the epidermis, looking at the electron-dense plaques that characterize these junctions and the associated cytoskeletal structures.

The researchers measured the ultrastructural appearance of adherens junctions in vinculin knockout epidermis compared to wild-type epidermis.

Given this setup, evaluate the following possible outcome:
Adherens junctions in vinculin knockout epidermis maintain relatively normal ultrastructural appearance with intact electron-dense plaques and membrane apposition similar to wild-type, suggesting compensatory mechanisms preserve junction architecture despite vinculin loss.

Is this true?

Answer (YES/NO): NO